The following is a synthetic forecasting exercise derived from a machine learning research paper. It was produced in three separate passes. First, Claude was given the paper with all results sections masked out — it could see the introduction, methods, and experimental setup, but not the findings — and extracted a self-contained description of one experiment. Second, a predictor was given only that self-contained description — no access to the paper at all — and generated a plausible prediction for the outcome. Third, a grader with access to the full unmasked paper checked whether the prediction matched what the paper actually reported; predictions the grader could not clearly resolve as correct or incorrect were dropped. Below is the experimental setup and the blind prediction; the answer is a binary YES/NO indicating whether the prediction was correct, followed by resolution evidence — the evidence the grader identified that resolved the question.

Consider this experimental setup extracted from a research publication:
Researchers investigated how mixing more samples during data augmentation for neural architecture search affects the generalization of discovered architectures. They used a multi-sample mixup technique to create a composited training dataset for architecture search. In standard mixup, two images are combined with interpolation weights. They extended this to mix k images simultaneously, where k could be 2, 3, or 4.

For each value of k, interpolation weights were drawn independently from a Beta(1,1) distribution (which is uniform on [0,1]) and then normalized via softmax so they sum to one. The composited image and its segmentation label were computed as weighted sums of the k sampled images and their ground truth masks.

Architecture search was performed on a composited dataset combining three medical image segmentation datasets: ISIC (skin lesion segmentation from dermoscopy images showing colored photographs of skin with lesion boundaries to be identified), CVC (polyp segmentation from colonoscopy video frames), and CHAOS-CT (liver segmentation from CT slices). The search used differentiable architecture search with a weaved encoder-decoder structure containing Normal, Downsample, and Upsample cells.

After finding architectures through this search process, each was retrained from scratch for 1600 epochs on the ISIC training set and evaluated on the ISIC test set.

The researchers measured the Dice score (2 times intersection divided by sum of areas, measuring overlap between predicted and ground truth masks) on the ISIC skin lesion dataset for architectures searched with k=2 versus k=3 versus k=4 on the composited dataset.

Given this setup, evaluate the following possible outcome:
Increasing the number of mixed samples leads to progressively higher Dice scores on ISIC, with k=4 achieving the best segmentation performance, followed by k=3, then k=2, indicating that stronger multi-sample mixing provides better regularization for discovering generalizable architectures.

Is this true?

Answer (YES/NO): NO